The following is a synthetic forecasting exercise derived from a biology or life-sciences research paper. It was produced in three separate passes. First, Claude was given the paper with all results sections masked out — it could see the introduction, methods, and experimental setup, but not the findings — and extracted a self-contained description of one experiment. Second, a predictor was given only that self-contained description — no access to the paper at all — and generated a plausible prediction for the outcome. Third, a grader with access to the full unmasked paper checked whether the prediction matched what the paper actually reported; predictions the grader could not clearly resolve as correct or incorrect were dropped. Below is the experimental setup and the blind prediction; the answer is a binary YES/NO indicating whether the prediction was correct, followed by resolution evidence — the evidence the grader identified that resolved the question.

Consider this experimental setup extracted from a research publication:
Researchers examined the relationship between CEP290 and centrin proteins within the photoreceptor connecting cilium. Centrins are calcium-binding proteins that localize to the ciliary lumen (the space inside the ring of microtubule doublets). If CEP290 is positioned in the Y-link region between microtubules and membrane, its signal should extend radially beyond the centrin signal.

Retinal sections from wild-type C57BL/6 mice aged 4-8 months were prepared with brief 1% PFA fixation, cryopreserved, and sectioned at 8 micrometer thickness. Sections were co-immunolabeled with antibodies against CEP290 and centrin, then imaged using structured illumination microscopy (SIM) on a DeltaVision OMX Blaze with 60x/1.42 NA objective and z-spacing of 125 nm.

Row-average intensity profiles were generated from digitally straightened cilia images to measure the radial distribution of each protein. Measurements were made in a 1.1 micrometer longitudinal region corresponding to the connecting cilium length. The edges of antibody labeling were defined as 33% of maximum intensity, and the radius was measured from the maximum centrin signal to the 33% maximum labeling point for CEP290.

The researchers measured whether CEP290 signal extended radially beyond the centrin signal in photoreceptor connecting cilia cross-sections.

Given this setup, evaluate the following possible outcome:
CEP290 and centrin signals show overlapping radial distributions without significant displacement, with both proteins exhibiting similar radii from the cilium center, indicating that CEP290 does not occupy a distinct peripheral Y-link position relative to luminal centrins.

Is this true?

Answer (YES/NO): NO